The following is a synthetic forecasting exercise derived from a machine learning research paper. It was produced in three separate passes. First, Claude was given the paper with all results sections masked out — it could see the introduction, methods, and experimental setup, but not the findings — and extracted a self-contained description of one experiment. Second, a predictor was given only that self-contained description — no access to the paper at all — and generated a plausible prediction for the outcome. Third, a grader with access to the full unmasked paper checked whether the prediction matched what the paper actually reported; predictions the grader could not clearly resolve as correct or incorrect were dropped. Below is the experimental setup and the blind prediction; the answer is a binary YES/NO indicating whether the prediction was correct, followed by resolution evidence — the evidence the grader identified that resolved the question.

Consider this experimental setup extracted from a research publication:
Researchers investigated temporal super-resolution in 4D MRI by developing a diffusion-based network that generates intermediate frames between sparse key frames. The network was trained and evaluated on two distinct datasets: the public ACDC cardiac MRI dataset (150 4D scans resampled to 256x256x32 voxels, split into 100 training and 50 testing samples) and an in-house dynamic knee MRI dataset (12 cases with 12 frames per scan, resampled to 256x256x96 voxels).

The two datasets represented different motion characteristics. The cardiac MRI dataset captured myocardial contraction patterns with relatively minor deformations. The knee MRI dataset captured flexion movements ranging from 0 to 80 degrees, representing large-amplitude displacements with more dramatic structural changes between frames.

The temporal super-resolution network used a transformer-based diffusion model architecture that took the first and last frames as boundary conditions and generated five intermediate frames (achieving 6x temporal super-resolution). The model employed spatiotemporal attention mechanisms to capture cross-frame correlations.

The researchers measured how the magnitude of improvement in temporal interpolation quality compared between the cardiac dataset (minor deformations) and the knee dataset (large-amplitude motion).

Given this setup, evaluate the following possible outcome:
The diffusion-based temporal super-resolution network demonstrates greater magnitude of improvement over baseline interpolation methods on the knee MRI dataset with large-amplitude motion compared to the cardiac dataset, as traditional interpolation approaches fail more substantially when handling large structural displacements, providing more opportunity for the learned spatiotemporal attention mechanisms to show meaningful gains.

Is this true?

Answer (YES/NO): YES